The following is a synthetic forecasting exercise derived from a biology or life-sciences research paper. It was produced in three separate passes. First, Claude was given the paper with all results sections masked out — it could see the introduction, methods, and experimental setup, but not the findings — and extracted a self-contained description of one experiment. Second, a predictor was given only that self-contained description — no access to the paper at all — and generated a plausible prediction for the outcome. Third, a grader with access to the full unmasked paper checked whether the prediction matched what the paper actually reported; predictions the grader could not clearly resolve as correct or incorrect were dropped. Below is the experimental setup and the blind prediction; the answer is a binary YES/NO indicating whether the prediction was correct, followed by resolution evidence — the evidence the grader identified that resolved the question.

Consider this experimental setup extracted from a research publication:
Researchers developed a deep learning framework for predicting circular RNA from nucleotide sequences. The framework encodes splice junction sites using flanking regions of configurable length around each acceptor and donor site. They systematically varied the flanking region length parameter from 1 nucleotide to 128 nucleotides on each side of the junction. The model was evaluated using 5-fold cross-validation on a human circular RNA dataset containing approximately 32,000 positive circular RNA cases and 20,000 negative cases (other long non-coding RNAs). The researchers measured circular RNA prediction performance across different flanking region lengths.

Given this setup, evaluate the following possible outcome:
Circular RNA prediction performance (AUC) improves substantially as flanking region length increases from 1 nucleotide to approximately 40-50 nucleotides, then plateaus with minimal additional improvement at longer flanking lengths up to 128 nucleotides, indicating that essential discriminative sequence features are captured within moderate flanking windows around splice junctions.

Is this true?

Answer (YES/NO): NO